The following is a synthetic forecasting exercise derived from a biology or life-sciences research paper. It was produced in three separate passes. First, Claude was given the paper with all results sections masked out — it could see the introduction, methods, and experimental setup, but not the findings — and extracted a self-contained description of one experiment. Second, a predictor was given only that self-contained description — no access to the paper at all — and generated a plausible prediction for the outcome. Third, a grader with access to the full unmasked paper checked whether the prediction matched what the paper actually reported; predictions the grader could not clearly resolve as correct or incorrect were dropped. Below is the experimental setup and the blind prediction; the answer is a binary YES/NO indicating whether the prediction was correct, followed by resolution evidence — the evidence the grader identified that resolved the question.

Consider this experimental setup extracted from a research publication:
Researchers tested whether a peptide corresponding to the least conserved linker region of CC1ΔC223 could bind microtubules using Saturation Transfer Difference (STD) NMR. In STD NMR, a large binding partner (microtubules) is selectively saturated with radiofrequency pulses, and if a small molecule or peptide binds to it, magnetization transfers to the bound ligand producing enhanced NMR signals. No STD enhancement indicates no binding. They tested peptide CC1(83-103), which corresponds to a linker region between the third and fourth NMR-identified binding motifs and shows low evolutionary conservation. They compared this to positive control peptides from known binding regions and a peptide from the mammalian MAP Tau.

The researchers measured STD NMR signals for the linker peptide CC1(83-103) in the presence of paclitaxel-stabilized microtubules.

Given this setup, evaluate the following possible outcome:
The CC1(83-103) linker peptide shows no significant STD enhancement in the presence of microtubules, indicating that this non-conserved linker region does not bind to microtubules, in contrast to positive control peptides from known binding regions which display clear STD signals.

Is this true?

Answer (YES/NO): YES